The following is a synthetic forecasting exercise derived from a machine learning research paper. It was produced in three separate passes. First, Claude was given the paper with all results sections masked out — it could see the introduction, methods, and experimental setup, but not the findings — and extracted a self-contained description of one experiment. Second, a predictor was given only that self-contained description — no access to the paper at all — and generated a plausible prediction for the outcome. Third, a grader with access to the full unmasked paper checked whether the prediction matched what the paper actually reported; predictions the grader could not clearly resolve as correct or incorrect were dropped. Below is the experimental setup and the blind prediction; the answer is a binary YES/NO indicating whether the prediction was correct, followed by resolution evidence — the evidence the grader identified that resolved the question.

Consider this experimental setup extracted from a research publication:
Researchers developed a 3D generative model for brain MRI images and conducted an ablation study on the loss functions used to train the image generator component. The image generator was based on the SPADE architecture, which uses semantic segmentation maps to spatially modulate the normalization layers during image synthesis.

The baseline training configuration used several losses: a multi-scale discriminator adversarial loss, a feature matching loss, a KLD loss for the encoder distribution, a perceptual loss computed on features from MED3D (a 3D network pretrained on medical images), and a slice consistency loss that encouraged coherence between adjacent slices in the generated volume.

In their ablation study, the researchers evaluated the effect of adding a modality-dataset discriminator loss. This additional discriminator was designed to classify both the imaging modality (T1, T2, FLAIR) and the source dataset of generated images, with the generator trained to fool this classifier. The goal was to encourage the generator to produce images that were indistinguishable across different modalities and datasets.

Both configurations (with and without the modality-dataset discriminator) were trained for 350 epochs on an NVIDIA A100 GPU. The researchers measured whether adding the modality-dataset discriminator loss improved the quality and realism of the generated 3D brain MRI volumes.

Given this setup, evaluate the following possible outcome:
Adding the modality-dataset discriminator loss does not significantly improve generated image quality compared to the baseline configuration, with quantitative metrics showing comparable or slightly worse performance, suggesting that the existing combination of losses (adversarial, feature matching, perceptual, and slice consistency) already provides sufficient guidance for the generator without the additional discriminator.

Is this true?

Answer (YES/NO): YES